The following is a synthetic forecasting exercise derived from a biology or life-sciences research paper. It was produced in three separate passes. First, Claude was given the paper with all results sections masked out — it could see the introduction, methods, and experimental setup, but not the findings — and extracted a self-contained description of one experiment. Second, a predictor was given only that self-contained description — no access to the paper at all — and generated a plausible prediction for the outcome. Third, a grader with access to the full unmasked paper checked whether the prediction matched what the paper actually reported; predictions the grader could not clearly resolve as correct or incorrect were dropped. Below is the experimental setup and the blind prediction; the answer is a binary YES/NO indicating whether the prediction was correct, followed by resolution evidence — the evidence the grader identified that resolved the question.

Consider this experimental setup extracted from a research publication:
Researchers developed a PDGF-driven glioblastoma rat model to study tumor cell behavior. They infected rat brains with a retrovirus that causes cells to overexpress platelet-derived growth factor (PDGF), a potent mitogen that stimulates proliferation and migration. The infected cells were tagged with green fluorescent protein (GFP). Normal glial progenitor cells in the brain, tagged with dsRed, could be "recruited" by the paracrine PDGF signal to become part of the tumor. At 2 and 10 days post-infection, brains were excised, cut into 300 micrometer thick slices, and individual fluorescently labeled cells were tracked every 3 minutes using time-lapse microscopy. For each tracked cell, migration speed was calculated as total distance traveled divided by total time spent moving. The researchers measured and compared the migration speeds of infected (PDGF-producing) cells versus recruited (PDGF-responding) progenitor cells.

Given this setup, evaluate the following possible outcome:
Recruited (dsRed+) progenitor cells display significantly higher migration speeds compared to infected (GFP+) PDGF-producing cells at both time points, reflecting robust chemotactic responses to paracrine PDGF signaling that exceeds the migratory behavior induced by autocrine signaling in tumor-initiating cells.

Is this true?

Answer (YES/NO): NO